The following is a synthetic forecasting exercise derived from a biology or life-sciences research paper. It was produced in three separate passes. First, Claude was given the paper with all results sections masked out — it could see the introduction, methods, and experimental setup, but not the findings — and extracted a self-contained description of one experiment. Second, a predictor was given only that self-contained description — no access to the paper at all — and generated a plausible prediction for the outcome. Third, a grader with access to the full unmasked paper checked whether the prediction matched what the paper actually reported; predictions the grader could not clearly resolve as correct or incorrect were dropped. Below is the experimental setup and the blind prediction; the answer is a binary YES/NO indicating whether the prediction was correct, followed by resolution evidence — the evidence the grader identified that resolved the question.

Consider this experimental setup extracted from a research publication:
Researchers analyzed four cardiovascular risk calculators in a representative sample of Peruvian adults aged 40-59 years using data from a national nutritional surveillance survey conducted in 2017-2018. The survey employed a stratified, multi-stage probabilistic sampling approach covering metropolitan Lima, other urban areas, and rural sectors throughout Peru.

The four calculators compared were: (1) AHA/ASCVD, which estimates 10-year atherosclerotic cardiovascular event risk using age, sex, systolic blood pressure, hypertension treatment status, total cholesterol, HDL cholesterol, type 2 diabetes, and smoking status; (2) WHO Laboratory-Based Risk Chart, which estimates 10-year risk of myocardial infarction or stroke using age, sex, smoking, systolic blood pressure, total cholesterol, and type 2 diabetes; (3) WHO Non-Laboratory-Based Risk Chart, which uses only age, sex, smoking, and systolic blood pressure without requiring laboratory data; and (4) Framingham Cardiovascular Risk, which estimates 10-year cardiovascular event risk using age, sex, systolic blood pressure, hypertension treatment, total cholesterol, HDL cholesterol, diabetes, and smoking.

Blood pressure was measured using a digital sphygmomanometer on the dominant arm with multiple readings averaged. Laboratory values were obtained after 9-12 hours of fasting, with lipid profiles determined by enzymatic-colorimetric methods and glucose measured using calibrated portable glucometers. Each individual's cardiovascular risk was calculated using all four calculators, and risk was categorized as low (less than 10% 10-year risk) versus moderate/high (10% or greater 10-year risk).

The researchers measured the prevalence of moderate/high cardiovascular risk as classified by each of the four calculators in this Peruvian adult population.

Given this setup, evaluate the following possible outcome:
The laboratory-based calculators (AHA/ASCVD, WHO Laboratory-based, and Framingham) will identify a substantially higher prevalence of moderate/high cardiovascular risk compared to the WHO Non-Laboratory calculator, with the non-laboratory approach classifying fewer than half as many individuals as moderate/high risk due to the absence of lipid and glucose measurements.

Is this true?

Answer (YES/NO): NO